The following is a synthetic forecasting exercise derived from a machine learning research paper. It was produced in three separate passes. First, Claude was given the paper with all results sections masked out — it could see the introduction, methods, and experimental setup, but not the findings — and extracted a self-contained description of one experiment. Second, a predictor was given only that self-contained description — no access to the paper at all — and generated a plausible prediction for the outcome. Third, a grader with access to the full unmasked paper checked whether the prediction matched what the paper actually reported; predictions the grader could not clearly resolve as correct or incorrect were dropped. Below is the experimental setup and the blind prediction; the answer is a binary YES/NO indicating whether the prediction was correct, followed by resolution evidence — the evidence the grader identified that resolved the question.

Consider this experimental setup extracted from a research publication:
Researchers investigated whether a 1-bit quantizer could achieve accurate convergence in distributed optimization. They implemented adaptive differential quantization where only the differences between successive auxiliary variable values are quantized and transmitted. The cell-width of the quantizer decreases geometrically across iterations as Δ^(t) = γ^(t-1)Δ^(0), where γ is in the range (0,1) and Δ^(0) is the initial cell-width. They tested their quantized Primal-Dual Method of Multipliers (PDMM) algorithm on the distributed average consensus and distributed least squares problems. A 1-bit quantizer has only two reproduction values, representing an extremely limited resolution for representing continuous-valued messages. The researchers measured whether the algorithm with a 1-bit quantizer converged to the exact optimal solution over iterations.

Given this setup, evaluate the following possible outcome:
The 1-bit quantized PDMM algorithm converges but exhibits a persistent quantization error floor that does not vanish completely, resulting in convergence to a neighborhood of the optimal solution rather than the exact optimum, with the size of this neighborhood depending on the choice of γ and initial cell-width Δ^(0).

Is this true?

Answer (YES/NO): NO